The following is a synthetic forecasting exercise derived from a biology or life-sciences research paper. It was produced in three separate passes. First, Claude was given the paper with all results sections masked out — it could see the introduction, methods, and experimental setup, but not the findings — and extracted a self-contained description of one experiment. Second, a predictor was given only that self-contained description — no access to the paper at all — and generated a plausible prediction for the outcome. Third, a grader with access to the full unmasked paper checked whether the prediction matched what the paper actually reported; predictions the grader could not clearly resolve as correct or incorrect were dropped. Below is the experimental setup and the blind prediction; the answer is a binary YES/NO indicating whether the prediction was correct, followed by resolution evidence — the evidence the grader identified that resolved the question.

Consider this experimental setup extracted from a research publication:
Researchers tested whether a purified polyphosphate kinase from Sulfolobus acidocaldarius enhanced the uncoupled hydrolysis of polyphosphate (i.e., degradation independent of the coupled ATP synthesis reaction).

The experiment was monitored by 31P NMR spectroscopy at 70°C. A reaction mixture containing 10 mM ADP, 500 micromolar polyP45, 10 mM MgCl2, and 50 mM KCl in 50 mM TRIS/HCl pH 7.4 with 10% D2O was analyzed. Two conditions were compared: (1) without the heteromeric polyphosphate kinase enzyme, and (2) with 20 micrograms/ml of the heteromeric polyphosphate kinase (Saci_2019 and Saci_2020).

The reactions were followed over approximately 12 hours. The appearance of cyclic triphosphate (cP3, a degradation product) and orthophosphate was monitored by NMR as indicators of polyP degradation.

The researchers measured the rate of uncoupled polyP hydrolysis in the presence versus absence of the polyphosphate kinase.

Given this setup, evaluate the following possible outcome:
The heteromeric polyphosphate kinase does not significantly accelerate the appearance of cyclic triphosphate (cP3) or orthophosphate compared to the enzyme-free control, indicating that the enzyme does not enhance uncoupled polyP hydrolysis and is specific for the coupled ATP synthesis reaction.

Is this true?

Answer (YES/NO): NO